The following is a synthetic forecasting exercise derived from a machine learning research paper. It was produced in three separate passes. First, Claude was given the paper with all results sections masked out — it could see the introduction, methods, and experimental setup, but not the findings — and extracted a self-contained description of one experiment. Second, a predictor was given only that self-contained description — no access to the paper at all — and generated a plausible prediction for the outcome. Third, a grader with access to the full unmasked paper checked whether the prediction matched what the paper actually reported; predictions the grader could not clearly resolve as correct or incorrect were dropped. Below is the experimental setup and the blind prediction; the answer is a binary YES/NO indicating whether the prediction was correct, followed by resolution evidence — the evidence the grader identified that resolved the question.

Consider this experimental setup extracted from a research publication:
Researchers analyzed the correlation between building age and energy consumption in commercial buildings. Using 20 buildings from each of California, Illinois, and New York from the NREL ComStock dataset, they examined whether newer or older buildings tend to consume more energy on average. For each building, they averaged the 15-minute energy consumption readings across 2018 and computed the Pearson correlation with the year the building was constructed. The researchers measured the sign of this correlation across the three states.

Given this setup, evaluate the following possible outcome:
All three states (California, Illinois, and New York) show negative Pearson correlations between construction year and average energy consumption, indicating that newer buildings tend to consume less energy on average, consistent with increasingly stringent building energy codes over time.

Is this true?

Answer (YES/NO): YES